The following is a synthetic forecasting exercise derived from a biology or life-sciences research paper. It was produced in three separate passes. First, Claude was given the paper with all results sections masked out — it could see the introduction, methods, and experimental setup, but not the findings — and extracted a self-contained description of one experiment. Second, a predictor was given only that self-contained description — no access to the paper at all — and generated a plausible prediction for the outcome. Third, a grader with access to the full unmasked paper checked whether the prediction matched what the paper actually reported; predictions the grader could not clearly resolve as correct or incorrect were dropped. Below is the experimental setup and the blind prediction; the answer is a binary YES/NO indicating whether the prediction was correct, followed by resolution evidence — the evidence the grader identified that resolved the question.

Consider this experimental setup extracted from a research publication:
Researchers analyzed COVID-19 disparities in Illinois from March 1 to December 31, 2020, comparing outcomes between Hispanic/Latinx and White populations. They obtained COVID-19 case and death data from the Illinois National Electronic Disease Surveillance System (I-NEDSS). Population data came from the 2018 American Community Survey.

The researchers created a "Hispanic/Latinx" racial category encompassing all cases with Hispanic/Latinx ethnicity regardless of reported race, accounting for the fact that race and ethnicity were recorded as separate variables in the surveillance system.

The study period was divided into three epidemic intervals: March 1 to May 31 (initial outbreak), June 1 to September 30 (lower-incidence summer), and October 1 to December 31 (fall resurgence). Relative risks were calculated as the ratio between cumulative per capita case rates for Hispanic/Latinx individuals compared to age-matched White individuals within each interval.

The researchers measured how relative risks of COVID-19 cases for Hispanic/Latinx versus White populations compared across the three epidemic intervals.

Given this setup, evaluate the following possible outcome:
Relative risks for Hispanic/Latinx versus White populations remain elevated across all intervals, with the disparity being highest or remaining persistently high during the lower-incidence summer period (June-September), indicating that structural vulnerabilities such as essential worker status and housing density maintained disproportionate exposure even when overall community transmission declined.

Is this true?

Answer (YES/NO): NO